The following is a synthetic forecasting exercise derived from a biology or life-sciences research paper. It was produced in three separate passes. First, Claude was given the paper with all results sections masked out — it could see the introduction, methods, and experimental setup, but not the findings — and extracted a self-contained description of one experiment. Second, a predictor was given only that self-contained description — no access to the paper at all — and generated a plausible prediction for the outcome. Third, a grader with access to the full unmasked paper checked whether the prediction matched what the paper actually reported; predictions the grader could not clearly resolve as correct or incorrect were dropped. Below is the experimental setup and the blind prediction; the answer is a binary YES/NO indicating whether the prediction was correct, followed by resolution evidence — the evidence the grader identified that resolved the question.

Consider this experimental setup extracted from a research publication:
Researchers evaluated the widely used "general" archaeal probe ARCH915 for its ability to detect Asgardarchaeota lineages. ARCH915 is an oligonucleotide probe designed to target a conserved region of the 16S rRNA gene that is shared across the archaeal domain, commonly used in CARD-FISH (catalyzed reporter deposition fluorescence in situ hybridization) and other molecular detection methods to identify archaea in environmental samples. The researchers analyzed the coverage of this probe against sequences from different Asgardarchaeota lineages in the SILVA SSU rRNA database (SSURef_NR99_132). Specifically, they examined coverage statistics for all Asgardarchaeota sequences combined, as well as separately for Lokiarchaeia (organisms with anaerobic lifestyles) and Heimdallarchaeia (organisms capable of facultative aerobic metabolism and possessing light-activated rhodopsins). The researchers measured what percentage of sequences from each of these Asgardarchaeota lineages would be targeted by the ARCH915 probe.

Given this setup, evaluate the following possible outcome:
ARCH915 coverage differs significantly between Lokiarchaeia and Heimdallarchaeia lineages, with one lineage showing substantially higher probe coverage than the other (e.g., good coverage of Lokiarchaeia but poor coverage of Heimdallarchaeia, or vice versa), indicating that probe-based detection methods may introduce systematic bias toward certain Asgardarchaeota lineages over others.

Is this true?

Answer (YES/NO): YES